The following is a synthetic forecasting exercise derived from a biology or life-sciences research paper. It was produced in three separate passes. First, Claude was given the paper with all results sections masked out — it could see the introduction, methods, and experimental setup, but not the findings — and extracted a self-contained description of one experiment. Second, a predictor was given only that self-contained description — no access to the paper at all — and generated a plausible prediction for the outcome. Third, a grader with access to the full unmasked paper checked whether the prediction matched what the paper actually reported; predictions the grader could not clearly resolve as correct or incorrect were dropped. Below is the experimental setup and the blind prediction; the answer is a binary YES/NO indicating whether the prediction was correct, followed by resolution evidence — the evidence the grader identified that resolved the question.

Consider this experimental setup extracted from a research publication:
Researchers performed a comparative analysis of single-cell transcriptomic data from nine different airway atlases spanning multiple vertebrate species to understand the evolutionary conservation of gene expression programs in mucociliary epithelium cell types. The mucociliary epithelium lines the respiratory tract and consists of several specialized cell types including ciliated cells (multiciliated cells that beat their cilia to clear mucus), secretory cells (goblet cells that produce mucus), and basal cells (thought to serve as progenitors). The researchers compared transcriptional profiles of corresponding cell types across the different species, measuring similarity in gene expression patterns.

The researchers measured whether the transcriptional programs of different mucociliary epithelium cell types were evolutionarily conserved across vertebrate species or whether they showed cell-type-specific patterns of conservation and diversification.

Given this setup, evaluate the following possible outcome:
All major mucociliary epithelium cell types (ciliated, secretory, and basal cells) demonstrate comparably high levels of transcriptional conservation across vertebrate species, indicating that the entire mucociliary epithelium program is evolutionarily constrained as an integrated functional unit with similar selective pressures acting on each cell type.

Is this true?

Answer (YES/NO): NO